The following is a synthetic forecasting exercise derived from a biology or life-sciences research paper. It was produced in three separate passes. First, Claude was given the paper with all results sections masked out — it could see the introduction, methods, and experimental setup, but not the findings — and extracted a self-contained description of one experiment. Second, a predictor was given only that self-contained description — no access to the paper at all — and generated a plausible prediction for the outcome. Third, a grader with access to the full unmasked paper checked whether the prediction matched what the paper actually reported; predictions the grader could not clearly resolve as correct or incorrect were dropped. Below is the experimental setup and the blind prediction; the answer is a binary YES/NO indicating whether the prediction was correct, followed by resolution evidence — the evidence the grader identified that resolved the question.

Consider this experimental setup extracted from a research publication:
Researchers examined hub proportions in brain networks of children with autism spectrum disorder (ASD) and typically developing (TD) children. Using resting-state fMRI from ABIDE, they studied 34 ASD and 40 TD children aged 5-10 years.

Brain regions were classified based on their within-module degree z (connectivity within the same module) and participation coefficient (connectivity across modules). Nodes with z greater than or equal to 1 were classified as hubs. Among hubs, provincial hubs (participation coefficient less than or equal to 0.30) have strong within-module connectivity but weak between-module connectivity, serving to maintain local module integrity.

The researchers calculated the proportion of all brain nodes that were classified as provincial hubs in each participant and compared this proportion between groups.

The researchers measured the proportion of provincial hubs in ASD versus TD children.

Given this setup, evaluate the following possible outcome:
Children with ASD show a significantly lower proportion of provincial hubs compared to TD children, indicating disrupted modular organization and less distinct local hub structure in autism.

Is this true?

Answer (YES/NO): YES